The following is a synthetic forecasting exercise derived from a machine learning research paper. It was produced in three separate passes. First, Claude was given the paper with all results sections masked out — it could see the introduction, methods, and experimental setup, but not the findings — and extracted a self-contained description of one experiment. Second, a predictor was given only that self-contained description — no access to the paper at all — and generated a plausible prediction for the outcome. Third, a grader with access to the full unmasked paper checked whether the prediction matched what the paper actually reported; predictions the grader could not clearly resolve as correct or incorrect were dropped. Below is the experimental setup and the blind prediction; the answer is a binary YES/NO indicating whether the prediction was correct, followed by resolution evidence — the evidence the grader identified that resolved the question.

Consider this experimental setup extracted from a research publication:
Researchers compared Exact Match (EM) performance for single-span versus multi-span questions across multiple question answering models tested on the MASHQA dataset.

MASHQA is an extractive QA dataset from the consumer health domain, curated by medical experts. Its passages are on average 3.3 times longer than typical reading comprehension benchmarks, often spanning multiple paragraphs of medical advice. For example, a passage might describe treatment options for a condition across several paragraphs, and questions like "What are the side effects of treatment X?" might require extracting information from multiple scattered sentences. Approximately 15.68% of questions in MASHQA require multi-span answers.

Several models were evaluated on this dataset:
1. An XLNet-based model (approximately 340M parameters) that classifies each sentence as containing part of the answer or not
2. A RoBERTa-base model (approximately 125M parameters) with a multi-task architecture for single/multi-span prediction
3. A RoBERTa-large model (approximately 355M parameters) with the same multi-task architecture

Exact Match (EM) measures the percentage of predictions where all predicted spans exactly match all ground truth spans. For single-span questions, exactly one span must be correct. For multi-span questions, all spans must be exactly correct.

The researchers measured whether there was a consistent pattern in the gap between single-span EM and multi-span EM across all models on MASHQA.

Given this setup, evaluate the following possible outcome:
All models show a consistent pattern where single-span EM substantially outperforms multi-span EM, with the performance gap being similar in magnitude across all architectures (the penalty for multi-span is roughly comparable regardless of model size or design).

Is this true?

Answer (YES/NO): NO